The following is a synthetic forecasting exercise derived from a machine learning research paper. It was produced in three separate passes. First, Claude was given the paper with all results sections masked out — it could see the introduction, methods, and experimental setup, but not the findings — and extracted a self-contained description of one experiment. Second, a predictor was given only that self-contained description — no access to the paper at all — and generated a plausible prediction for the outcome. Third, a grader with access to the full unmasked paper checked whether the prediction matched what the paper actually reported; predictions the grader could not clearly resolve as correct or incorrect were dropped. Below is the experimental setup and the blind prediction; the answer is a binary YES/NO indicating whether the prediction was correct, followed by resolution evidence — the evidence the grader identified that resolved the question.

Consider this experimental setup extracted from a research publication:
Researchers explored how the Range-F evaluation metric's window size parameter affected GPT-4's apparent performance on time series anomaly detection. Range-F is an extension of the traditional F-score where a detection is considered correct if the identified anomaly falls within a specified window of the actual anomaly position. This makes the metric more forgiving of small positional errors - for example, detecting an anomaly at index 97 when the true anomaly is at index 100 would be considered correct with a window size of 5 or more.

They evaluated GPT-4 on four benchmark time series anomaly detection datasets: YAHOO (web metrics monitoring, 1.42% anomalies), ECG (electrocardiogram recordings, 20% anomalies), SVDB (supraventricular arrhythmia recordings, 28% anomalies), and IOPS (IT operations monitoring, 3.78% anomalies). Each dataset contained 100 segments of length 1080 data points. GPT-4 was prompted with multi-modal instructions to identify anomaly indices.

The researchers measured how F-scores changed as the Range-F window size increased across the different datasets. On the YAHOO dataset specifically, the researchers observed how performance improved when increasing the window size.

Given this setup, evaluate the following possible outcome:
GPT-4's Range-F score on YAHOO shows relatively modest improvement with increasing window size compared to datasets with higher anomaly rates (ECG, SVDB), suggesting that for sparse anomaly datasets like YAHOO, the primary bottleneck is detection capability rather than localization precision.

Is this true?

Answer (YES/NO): NO